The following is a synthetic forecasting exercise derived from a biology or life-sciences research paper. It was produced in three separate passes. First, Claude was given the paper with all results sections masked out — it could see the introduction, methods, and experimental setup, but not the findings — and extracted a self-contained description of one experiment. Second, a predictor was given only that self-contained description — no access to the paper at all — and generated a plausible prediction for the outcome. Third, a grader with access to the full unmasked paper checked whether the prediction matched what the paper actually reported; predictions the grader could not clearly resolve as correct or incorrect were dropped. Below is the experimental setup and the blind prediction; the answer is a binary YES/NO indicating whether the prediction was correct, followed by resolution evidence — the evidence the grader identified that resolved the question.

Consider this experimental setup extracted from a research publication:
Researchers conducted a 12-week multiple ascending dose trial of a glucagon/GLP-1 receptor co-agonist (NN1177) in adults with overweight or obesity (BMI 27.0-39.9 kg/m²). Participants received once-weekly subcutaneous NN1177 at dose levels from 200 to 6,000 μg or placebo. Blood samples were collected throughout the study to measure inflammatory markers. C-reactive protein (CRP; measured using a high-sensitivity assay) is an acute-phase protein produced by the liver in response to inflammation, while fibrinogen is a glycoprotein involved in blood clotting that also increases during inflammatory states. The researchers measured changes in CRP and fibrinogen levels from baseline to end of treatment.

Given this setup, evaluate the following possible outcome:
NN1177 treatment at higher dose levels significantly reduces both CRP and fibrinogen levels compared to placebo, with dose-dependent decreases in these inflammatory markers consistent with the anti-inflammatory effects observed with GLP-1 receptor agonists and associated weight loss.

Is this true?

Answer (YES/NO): NO